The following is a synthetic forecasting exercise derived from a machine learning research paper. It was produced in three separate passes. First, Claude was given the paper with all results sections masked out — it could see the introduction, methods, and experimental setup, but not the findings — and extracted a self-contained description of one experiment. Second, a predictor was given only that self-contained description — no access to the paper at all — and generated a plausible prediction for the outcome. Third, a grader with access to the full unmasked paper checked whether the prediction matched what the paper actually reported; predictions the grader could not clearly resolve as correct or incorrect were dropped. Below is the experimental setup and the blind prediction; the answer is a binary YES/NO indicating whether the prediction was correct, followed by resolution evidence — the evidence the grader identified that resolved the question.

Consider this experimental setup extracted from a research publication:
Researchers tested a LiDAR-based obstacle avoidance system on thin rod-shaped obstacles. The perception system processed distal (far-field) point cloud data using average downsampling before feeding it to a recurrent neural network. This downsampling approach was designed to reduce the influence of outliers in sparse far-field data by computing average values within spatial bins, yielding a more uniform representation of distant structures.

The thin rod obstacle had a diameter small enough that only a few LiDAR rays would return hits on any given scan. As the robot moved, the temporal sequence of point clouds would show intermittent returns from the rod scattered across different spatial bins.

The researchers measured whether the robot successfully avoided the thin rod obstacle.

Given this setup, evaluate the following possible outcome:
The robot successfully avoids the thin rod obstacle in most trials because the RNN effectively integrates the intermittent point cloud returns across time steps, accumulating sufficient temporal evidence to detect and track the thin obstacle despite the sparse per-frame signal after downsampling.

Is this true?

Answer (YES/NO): NO